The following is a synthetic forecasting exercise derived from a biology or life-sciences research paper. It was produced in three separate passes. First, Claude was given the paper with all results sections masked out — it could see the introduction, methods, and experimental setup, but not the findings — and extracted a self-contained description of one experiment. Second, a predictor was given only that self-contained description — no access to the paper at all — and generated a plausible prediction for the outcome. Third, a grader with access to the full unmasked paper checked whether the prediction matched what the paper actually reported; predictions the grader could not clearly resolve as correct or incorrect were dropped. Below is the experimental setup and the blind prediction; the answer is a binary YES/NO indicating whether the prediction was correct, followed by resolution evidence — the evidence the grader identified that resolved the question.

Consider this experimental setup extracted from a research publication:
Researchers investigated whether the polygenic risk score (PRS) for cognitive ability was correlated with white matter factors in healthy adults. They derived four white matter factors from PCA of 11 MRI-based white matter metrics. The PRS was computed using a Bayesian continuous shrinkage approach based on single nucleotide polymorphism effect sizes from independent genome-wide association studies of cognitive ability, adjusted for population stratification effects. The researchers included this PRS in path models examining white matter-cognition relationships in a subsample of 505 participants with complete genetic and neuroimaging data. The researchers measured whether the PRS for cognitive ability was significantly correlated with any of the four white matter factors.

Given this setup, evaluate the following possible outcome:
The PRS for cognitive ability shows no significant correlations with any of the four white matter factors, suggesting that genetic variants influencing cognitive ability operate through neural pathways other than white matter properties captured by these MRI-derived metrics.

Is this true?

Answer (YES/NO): YES